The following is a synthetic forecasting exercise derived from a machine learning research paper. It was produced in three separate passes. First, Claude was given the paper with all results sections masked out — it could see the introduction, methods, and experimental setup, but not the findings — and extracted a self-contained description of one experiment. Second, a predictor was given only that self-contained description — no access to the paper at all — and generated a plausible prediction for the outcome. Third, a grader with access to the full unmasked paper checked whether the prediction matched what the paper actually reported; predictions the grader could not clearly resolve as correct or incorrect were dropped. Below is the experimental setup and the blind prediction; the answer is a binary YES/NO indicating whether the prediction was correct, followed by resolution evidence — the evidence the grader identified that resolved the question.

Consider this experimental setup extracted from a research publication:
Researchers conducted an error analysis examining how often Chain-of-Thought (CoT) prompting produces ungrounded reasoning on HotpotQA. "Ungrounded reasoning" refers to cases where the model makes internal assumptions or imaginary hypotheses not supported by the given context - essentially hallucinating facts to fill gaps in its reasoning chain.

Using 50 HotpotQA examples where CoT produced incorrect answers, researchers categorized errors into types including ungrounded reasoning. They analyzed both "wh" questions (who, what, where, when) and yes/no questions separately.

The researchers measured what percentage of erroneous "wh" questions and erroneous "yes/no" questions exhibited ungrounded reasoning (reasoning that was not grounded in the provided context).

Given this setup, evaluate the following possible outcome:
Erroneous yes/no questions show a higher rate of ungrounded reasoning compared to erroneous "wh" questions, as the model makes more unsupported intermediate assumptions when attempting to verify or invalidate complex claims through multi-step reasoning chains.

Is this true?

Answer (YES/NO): YES